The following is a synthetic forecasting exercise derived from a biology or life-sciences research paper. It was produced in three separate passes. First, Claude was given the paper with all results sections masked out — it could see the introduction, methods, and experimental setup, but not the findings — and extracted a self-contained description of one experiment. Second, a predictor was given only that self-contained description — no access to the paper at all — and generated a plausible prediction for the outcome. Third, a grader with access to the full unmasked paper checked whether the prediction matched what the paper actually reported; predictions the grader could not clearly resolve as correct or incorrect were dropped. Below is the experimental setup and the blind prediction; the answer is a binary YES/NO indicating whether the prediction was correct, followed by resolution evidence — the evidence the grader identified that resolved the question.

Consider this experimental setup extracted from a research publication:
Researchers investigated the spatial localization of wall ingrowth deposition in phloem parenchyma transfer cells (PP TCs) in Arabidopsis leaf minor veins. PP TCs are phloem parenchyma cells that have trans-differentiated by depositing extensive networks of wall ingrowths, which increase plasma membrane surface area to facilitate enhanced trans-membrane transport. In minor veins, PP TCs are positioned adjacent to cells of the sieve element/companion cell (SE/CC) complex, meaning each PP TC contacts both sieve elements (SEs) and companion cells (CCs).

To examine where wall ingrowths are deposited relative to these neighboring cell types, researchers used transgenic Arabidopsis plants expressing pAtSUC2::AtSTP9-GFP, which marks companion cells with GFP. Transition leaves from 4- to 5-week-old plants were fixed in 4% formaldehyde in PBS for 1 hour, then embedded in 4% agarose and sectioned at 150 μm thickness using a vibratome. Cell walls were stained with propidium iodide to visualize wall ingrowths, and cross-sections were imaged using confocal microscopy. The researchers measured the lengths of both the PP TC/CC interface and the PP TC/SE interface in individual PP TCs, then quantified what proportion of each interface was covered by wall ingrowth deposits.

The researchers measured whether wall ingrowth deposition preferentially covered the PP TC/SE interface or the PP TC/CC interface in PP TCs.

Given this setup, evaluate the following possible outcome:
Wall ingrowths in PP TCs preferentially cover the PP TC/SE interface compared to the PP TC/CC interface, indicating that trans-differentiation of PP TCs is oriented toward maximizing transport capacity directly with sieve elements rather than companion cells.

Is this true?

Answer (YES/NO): YES